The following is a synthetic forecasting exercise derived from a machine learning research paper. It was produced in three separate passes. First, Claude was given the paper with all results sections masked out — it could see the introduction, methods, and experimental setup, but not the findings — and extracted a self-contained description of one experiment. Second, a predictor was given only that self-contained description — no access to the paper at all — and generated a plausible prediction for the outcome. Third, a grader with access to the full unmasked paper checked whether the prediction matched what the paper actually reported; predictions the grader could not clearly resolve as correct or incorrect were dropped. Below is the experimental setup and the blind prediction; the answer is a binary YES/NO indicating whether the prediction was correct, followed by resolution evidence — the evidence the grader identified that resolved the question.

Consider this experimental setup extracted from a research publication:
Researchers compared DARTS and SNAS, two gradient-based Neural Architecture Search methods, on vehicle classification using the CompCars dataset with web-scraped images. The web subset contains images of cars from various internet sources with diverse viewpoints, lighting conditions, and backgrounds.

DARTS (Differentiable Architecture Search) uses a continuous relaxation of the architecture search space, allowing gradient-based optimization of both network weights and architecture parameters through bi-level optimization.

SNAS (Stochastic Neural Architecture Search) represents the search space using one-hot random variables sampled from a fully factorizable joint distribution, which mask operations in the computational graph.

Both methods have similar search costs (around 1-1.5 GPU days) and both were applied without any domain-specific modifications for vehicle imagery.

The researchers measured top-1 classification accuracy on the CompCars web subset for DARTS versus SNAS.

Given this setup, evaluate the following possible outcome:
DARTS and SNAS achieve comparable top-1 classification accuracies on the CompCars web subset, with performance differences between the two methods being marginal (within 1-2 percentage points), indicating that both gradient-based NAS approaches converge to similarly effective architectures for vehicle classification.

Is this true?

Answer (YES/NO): YES